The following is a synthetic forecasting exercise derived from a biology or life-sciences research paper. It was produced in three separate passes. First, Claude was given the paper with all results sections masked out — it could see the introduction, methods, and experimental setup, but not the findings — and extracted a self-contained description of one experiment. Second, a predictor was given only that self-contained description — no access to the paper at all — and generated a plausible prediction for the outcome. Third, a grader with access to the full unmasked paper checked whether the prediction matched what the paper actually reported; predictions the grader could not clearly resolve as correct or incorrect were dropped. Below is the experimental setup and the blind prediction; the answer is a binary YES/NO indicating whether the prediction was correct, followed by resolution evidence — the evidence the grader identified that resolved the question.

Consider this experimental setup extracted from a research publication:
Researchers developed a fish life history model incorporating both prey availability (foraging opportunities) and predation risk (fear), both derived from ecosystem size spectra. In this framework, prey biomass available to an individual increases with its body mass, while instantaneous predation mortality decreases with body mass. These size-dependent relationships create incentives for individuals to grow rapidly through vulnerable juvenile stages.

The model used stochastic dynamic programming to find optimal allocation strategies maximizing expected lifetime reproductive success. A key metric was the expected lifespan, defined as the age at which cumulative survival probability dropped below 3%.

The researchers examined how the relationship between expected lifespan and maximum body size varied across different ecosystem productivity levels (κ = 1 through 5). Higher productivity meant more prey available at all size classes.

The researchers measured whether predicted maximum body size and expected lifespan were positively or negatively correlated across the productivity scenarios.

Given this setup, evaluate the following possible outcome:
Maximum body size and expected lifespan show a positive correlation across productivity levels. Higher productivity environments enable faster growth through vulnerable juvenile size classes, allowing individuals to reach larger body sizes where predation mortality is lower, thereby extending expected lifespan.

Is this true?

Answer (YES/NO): YES